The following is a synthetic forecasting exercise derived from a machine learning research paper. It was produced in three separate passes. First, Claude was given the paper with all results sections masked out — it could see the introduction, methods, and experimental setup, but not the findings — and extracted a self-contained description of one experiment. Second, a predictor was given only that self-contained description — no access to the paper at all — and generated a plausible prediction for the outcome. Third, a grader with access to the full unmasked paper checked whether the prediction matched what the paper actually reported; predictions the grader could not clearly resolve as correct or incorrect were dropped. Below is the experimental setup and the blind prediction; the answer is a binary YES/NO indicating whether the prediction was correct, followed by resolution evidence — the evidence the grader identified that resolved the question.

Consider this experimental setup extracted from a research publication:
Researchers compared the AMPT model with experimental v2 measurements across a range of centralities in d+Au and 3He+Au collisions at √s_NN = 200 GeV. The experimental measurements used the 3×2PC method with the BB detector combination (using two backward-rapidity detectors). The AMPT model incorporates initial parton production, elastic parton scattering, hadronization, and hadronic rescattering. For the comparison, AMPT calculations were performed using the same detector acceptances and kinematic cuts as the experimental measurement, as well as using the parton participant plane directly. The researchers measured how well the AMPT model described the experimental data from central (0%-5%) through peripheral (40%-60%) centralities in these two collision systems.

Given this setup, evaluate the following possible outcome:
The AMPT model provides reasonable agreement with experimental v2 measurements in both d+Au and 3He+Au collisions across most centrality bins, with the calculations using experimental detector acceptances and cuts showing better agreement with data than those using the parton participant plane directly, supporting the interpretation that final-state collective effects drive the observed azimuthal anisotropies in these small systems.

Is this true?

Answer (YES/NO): NO